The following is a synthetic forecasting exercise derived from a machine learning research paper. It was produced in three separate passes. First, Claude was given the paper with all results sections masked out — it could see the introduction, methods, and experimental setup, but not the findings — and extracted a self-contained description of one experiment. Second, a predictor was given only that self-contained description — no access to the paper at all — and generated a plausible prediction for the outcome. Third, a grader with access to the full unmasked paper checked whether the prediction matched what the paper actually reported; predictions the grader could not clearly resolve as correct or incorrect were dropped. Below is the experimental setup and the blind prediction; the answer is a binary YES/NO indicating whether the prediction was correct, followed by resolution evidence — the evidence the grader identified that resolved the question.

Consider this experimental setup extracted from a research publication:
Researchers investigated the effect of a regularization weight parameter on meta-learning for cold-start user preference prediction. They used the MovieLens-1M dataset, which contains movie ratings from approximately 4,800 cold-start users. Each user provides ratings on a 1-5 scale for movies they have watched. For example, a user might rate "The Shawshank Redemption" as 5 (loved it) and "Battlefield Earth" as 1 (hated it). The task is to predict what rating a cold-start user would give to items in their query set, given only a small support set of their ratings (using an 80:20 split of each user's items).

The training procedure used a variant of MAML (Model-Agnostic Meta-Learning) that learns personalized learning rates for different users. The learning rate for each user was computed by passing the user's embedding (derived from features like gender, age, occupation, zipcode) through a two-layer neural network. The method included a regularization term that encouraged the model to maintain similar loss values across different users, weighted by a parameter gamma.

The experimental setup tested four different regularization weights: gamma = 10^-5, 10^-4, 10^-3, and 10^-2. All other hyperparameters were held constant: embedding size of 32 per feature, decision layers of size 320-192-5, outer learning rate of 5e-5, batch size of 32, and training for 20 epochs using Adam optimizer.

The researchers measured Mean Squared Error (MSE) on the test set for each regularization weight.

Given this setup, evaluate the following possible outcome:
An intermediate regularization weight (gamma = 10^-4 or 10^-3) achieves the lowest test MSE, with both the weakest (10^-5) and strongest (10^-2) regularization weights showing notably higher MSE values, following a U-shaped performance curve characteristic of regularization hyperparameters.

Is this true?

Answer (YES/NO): NO